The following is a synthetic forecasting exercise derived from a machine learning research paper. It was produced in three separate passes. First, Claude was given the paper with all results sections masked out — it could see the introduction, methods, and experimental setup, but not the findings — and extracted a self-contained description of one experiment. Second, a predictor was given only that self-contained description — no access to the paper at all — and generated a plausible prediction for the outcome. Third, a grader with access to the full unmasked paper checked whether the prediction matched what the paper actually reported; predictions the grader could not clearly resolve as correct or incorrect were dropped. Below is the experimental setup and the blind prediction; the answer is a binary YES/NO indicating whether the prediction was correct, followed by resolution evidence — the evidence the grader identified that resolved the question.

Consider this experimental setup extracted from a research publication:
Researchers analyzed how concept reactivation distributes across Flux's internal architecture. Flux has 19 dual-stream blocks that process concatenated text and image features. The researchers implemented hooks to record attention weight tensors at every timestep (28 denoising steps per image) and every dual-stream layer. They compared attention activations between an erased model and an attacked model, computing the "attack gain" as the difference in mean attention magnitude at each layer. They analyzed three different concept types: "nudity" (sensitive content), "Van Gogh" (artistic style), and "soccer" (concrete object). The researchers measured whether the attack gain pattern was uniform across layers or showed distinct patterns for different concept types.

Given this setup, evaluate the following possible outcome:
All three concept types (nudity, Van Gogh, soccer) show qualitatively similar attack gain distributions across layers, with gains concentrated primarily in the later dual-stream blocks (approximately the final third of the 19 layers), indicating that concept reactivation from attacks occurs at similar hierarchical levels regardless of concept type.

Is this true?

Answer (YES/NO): NO